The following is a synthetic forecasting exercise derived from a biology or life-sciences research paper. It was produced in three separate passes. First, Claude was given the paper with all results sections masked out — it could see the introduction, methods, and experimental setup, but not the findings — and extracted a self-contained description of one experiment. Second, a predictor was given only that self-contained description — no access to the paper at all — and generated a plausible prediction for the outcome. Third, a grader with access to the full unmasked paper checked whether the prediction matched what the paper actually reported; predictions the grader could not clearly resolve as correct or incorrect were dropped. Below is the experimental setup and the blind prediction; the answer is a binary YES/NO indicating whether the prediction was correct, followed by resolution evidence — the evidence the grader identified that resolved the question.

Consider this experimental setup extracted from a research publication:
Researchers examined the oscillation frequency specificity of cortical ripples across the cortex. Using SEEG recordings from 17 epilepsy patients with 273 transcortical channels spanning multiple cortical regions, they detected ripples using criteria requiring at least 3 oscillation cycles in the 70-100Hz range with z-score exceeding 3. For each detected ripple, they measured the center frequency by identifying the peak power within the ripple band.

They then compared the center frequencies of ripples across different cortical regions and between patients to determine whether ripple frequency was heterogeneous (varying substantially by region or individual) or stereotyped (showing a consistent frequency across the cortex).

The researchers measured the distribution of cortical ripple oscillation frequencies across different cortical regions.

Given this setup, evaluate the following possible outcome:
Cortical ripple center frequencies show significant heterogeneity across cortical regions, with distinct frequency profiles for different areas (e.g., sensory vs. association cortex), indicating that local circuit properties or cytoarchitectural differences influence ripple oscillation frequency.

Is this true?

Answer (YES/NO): NO